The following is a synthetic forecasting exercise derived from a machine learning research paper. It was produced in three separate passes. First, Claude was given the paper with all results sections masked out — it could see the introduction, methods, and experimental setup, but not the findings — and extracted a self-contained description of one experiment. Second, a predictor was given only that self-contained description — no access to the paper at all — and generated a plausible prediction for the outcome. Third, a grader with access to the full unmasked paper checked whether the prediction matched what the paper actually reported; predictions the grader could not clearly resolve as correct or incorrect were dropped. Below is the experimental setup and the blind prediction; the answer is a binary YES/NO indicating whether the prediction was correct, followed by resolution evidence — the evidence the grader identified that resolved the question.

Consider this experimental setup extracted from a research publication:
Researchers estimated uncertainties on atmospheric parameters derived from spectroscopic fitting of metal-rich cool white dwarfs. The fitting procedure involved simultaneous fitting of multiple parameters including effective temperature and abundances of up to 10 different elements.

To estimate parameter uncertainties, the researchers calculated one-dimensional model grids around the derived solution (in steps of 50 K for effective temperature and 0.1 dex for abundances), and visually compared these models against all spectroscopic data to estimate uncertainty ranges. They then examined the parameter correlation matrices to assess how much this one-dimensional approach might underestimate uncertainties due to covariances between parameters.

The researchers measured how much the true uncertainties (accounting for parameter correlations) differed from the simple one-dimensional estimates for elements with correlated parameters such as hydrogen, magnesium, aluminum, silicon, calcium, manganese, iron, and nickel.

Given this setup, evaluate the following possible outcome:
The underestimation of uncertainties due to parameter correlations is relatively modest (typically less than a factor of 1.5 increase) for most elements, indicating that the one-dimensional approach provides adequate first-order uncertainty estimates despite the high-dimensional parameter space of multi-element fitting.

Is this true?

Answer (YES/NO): NO